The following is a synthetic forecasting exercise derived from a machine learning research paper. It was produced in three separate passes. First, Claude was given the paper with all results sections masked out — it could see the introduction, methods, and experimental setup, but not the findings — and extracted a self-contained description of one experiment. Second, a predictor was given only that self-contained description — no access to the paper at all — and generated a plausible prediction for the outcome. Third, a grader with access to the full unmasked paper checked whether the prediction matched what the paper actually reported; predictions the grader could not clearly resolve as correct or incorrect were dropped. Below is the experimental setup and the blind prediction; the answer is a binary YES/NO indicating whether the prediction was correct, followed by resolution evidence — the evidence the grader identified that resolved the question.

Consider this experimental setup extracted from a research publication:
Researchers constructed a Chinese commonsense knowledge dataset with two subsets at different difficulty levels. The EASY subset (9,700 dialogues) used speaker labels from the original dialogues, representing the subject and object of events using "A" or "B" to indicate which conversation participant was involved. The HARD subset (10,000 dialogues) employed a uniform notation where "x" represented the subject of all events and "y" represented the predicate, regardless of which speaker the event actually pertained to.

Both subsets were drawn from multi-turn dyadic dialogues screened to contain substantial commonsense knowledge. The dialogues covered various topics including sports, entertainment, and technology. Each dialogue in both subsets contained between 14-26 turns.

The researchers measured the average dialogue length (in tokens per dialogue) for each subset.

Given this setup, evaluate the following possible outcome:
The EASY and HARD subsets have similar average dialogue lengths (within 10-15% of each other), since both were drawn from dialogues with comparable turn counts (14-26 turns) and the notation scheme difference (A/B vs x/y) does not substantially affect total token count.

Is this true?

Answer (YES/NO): YES